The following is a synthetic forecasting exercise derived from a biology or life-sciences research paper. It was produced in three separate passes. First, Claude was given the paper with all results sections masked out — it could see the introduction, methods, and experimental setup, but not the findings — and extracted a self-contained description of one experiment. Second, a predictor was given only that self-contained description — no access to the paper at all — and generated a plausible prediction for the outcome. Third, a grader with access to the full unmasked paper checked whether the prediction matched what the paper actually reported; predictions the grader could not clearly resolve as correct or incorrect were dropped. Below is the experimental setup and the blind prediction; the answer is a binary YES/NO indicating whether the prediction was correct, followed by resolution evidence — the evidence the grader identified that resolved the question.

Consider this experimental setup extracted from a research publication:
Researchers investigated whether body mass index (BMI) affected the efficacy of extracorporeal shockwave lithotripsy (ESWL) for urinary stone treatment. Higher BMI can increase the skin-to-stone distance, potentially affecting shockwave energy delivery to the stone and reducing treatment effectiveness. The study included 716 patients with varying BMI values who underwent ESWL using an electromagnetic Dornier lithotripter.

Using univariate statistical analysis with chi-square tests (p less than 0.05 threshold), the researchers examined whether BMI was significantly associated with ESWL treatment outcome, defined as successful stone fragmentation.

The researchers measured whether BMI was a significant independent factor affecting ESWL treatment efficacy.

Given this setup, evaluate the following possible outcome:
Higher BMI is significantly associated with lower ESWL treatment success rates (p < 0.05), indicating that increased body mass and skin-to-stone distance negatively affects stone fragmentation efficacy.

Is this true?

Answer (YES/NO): NO